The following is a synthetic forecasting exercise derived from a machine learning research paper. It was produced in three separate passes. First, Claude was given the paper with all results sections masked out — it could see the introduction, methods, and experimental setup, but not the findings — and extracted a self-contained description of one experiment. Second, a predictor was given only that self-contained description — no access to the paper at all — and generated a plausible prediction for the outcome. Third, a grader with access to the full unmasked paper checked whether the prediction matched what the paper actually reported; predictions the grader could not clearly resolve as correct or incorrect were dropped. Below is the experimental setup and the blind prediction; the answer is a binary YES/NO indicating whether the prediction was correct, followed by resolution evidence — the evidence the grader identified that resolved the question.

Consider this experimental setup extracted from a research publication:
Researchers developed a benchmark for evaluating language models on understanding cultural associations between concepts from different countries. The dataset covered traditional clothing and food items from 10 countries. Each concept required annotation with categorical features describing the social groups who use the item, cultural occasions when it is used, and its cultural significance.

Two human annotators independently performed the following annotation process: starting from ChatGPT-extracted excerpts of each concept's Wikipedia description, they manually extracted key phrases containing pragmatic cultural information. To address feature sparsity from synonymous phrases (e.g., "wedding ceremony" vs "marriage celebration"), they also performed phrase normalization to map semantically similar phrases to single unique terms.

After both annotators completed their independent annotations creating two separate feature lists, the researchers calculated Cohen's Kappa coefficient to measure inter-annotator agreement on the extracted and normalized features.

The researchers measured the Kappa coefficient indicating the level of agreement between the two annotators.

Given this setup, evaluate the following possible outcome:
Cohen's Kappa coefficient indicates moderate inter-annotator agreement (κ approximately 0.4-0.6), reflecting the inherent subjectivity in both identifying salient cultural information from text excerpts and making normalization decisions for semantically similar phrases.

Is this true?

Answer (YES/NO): NO